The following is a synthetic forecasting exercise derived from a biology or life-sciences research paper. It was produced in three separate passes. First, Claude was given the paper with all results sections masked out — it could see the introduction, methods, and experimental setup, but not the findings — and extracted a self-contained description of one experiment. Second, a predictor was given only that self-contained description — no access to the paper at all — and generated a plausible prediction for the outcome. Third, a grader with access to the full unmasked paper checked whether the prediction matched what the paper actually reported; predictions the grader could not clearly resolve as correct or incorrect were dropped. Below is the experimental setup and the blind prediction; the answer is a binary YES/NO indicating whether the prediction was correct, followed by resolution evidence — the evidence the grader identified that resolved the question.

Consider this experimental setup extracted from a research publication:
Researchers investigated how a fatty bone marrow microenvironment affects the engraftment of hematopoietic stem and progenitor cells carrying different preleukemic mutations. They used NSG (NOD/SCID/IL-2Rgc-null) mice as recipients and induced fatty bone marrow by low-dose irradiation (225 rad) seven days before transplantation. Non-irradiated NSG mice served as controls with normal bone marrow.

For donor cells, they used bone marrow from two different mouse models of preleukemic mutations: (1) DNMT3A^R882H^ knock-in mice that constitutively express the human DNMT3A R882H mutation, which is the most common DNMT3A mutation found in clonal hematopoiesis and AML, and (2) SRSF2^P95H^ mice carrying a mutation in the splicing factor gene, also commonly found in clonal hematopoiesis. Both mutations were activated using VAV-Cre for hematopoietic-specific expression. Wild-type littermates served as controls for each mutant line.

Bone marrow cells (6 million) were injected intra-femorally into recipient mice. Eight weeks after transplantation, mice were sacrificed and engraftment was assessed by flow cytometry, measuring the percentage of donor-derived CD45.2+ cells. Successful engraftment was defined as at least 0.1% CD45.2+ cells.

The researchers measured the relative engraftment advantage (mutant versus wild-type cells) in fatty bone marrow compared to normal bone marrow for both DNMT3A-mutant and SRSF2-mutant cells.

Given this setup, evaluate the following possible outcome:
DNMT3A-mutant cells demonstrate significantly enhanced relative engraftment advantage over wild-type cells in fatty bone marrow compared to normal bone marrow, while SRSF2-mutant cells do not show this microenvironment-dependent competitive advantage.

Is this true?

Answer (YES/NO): YES